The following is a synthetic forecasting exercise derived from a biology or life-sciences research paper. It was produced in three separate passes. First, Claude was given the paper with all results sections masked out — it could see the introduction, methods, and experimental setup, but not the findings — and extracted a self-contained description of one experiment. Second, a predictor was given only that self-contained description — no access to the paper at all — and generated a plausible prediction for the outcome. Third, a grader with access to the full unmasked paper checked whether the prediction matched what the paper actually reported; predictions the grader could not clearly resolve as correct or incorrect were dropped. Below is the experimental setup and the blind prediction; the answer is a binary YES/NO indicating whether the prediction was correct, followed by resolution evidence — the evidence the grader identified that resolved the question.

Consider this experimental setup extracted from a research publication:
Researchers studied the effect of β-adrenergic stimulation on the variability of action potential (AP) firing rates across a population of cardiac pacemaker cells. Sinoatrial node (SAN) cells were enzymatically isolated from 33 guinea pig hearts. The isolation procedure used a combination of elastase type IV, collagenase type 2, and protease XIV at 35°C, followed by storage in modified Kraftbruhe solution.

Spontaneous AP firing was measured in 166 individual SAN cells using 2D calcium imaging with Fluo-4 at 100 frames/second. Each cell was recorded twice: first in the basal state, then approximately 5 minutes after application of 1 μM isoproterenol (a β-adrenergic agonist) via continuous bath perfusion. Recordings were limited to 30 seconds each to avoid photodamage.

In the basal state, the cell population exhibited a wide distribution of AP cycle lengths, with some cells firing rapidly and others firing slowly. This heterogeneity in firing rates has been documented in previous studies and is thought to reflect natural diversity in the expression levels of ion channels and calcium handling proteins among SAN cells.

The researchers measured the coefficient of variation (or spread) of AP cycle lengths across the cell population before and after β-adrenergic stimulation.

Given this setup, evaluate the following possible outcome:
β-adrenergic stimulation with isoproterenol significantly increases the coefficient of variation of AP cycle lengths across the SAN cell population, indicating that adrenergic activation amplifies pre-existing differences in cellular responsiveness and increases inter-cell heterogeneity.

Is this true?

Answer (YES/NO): NO